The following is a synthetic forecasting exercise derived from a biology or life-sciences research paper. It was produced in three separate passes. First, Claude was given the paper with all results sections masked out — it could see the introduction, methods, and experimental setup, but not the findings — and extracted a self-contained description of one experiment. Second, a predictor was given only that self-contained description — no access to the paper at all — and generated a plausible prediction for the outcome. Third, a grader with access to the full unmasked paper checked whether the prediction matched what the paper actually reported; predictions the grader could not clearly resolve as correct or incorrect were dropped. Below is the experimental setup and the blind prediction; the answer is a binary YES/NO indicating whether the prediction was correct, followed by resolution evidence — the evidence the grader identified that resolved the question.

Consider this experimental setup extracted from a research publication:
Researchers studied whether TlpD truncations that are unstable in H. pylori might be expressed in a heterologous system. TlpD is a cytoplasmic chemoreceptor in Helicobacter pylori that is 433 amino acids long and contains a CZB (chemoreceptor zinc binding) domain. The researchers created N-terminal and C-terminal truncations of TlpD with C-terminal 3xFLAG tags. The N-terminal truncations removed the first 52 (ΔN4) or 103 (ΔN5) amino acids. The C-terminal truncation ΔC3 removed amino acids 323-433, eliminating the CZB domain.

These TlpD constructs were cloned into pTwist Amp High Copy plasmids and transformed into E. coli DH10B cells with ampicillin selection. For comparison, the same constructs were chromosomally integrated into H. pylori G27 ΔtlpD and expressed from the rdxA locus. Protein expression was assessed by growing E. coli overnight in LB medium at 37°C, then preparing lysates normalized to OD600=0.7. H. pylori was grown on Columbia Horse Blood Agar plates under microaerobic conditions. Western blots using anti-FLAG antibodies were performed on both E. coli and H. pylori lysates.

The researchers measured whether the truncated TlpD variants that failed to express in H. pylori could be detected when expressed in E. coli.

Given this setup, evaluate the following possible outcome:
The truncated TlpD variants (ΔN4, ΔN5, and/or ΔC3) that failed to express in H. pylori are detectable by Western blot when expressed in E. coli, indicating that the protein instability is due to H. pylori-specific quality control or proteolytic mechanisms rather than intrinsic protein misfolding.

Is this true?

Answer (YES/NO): YES